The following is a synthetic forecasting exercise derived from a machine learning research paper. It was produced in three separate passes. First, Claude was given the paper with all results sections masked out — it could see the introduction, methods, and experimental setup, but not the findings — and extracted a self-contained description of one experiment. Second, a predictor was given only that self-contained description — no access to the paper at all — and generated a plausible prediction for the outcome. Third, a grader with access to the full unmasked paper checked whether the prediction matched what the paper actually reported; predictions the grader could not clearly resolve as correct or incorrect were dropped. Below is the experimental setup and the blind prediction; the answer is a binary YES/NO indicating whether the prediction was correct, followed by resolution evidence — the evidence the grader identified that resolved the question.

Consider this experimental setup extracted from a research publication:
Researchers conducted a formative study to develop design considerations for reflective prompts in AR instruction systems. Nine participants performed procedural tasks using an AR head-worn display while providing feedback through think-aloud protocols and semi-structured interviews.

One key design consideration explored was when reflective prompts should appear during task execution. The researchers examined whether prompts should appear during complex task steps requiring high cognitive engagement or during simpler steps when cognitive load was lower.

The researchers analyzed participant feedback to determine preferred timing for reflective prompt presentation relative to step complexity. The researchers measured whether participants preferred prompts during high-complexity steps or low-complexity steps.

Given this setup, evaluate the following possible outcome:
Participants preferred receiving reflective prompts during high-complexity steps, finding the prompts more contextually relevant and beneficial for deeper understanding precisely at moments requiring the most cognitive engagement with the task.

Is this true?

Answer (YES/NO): NO